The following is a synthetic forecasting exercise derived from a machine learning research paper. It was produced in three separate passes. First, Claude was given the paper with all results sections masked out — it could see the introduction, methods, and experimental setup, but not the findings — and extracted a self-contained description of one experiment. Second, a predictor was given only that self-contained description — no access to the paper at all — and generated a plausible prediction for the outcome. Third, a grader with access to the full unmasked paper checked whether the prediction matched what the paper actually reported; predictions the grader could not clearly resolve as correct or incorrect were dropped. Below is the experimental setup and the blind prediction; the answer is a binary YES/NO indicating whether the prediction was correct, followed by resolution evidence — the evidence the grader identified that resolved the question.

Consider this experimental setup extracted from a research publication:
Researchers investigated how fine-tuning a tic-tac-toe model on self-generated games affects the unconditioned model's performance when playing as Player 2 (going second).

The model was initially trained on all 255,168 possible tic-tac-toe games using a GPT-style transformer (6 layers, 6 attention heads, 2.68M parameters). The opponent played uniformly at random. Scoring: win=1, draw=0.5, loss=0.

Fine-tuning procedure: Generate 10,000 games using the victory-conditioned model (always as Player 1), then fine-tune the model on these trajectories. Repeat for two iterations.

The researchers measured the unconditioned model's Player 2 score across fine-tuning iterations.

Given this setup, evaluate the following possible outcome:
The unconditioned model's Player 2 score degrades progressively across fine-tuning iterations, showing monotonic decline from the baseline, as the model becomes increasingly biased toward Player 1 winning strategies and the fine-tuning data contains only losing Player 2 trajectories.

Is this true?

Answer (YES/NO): YES